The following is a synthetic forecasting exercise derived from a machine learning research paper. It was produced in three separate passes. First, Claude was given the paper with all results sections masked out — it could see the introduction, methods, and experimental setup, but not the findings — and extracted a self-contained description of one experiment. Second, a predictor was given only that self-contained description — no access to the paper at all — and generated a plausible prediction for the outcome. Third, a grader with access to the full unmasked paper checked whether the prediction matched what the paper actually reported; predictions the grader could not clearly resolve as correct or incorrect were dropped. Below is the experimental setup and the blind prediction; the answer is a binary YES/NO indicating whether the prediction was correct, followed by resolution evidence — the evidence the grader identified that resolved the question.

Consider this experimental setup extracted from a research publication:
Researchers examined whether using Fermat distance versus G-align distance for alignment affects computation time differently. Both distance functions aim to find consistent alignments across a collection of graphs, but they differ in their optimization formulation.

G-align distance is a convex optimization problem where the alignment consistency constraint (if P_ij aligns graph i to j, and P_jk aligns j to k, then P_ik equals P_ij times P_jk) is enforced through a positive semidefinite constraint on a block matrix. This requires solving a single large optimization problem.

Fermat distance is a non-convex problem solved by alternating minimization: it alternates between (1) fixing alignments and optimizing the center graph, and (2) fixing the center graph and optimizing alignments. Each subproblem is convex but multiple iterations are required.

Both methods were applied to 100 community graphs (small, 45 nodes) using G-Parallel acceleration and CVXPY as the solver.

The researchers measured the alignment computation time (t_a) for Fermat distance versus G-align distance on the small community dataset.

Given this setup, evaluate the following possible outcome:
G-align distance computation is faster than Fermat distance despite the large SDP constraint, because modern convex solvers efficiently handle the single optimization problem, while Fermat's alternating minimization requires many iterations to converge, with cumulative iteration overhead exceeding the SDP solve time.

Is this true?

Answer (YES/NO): NO